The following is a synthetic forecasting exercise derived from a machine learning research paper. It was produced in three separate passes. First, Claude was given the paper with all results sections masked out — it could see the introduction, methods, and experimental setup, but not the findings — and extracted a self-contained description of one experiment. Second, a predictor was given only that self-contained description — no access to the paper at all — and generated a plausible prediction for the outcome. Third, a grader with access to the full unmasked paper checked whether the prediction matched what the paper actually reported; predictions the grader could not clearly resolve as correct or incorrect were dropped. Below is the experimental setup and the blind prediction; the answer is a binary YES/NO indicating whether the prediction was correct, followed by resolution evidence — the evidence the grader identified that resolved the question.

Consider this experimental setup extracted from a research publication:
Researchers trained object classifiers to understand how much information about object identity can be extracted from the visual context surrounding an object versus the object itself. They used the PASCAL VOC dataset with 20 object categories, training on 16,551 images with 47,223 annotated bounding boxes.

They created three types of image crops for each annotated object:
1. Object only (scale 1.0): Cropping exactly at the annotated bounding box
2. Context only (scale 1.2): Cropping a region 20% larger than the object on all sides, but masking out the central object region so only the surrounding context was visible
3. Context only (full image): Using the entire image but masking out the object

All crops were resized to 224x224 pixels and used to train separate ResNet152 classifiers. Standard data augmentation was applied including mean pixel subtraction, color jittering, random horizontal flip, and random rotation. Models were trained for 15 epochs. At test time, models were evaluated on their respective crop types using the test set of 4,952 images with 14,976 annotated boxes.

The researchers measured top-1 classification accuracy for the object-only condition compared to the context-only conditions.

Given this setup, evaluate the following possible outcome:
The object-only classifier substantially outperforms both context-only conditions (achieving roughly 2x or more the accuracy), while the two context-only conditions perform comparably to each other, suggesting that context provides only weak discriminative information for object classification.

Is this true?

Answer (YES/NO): NO